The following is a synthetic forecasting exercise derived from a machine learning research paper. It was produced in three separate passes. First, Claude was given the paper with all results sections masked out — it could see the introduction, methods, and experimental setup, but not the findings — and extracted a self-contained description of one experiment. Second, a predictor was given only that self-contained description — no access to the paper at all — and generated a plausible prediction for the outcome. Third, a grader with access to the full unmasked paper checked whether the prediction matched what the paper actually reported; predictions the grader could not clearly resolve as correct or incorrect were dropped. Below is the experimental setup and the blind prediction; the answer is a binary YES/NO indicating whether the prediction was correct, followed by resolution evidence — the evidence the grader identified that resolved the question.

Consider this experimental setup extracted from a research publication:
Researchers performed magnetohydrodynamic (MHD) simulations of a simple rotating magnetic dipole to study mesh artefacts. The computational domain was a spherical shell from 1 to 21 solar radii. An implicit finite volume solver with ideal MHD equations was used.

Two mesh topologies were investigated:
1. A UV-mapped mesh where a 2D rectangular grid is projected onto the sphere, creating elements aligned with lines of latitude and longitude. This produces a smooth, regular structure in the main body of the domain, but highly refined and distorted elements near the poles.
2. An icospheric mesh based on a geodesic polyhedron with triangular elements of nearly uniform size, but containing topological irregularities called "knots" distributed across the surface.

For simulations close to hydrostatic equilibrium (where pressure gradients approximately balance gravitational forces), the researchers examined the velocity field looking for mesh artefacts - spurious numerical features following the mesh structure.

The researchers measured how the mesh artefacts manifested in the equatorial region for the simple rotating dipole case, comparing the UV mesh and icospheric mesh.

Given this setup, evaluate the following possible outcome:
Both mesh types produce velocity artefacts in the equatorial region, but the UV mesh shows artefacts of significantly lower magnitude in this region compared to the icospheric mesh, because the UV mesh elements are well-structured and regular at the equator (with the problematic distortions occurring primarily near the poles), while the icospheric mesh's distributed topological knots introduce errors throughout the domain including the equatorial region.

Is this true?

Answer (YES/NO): NO